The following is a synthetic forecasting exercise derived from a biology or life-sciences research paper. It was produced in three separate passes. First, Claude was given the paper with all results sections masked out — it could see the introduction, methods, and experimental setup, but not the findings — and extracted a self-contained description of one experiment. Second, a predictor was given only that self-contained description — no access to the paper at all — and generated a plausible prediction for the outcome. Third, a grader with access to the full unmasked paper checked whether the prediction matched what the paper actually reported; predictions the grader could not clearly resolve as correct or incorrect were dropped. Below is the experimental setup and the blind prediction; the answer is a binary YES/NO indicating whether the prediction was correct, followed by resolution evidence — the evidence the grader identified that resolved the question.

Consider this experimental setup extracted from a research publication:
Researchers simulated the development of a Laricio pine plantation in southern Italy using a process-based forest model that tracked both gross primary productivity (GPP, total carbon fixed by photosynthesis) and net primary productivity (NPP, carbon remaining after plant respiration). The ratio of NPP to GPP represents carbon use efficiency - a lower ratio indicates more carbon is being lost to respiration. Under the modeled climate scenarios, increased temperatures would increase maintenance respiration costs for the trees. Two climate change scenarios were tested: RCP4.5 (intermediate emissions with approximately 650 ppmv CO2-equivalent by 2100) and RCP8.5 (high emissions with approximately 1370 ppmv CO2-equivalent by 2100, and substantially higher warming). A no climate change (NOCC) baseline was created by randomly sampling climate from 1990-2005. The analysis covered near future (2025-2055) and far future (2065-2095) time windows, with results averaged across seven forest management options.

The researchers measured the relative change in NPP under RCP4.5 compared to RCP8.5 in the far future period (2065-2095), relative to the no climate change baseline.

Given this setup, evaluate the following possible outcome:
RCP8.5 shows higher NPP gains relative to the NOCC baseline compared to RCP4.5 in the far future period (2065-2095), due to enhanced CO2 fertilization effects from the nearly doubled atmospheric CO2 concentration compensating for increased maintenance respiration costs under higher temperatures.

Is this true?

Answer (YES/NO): NO